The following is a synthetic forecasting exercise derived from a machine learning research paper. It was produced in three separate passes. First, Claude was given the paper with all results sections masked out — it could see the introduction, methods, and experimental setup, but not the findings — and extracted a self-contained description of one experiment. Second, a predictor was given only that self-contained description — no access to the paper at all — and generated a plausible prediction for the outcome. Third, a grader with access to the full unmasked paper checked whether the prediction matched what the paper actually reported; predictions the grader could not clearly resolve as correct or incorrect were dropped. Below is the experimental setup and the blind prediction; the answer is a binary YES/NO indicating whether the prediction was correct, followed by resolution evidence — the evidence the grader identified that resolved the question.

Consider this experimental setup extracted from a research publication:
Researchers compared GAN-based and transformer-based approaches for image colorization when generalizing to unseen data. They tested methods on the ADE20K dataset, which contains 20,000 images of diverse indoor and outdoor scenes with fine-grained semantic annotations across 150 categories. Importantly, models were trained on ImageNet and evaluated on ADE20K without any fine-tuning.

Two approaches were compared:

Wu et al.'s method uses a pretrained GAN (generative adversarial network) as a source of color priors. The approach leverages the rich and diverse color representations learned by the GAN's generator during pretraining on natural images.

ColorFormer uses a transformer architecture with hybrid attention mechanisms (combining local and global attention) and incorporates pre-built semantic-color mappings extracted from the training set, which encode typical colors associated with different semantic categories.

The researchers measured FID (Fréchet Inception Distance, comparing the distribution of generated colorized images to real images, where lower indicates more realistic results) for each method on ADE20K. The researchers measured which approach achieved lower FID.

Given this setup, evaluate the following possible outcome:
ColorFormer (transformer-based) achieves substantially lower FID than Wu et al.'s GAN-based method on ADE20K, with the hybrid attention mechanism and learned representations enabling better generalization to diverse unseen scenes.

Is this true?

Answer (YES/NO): YES